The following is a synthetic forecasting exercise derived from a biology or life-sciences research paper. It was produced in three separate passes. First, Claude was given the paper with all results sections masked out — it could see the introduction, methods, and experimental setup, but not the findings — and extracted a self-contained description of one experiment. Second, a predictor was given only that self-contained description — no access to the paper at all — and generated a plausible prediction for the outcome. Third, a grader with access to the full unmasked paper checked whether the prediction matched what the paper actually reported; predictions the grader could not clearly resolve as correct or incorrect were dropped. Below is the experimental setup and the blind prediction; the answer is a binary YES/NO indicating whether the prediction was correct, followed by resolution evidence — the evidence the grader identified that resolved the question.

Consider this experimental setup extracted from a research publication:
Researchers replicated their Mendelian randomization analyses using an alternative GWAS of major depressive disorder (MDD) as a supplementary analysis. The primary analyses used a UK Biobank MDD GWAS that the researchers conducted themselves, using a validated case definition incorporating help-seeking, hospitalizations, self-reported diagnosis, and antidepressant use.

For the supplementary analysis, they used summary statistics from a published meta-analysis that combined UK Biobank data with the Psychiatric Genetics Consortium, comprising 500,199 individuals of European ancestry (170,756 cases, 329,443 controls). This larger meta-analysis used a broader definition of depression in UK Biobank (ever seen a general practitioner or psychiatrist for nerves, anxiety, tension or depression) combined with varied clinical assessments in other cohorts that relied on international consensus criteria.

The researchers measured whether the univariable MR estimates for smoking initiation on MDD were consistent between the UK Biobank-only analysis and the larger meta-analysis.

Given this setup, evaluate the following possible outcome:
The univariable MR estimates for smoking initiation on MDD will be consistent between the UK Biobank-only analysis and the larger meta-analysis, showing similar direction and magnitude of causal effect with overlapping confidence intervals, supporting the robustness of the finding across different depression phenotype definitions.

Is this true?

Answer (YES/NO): YES